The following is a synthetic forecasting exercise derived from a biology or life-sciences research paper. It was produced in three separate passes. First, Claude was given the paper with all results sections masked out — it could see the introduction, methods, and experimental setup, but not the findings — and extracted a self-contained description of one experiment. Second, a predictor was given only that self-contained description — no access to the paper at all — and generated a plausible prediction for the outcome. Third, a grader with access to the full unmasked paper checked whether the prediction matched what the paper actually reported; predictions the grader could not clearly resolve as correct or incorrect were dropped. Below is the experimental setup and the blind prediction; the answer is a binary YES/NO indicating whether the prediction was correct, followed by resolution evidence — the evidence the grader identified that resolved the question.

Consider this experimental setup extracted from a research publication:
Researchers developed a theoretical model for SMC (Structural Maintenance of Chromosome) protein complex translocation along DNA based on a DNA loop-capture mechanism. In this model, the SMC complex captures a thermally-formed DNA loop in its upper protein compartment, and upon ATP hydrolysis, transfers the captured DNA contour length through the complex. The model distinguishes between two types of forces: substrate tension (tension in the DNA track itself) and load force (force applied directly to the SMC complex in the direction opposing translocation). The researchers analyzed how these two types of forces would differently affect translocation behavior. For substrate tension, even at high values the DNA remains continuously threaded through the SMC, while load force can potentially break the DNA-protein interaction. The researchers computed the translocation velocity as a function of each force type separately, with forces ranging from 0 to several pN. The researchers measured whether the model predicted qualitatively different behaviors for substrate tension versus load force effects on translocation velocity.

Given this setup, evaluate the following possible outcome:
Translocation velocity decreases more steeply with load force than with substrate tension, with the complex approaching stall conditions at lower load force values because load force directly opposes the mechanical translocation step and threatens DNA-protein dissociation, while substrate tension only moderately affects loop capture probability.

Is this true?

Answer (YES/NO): NO